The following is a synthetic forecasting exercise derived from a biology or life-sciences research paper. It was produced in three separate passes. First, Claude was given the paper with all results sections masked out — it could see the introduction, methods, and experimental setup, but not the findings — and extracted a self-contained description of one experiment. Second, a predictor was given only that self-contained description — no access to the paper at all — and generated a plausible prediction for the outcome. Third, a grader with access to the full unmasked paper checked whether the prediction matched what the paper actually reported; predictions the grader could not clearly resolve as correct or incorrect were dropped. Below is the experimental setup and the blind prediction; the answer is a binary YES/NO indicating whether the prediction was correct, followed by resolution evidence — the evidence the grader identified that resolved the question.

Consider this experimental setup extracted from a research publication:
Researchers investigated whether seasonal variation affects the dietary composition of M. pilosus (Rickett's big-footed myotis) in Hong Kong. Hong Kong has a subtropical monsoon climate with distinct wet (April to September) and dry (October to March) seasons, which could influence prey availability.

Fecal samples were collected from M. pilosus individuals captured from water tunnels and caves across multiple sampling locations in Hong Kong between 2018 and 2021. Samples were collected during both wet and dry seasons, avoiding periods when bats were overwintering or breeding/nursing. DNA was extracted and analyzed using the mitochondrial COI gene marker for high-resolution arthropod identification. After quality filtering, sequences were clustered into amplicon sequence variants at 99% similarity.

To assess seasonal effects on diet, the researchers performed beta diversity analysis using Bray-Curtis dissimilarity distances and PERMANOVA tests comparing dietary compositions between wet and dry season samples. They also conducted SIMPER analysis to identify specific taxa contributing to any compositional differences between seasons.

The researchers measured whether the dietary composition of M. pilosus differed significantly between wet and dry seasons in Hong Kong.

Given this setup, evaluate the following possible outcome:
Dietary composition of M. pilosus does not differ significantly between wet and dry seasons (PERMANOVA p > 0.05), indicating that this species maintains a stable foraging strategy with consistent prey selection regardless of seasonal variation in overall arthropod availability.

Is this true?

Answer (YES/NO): NO